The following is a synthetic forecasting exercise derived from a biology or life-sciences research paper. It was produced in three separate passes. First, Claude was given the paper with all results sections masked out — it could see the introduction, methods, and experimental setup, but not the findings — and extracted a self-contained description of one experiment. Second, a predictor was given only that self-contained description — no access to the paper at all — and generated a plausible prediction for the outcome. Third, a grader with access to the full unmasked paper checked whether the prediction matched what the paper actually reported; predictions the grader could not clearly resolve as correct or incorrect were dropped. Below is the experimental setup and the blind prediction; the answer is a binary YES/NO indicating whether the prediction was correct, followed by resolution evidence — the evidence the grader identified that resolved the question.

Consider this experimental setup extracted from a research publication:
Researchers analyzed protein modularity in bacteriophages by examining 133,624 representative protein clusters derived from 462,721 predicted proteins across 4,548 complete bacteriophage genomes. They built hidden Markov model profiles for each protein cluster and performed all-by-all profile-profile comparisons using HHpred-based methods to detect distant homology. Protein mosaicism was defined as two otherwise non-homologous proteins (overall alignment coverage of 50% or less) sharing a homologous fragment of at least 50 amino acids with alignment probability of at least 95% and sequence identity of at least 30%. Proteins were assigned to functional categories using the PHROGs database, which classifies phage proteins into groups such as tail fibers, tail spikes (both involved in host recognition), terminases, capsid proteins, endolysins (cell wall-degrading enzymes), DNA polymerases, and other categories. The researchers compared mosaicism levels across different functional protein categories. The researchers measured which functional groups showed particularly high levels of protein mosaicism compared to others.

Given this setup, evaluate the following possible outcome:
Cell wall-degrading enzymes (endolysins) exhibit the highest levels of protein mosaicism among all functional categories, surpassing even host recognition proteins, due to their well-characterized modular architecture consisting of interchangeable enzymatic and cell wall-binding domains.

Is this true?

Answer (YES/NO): NO